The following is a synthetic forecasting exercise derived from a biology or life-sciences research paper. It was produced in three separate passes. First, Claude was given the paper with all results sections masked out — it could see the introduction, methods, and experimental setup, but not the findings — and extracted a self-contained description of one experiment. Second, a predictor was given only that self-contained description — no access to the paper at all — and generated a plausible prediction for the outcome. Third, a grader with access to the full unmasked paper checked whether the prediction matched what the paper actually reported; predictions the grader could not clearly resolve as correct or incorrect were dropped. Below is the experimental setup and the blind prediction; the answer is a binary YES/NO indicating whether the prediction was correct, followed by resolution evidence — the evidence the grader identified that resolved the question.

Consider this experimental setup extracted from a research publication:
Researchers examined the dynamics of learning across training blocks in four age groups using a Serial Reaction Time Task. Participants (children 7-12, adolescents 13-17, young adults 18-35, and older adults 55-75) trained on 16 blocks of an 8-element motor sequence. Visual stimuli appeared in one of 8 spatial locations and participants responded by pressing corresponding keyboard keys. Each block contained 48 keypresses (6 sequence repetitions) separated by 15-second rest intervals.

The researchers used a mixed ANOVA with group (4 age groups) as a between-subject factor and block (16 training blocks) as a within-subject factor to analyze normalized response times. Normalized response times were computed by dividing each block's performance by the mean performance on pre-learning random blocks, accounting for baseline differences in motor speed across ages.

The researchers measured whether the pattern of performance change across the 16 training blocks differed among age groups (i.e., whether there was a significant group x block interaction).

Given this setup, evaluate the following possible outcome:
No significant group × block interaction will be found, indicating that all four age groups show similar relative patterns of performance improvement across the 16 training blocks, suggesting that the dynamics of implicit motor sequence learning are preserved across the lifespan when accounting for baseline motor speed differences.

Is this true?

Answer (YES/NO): YES